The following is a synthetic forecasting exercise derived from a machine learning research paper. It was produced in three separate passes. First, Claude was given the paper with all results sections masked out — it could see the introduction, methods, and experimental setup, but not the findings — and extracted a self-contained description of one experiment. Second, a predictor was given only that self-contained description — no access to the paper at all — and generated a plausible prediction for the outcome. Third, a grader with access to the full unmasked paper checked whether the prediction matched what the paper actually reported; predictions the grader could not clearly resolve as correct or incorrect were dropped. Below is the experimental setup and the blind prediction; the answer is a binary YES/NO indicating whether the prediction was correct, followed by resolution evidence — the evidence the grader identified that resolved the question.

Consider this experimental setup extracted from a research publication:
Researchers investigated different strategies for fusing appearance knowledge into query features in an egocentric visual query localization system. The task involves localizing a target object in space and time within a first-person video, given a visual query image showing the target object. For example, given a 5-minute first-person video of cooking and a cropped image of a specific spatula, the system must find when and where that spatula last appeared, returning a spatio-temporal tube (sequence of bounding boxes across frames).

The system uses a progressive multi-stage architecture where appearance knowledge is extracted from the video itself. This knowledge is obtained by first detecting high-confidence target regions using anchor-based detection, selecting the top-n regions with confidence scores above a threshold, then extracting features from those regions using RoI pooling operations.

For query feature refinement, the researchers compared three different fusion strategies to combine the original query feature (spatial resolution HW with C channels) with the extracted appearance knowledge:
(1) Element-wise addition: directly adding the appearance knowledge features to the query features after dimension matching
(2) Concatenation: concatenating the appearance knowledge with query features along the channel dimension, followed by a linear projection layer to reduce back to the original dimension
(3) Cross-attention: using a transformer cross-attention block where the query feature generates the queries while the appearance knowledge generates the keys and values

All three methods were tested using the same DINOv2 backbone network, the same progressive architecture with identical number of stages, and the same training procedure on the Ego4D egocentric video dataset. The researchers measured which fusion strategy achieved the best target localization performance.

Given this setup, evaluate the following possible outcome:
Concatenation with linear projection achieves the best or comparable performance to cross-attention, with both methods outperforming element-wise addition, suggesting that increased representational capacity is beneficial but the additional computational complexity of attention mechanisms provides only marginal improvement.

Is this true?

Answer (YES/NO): NO